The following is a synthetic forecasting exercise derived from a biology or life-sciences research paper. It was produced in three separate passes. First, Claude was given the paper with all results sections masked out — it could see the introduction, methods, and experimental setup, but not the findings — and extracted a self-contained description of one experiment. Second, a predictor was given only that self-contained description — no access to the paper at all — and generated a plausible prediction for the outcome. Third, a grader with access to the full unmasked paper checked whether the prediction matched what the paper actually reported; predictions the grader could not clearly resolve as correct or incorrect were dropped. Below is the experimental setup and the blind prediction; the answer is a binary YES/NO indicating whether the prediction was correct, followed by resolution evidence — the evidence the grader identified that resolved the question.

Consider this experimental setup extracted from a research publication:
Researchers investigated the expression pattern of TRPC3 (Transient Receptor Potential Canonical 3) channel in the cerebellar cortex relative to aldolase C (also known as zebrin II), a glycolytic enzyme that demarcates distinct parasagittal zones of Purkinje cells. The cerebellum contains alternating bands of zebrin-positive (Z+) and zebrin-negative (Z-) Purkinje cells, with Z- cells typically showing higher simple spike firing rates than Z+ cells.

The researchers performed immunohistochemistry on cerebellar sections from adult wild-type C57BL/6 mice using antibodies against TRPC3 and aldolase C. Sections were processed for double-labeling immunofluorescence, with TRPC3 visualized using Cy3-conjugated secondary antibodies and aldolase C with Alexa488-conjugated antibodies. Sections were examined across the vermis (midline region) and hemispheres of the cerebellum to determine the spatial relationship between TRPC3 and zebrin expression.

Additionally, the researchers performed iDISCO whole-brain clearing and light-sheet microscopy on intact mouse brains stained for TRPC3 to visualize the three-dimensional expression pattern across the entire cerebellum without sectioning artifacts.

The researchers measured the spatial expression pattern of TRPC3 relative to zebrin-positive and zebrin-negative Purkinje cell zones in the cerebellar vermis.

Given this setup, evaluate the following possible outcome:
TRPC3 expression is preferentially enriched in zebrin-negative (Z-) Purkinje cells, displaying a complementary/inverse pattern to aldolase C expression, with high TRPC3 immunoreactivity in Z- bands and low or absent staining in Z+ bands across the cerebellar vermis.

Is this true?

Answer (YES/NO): YES